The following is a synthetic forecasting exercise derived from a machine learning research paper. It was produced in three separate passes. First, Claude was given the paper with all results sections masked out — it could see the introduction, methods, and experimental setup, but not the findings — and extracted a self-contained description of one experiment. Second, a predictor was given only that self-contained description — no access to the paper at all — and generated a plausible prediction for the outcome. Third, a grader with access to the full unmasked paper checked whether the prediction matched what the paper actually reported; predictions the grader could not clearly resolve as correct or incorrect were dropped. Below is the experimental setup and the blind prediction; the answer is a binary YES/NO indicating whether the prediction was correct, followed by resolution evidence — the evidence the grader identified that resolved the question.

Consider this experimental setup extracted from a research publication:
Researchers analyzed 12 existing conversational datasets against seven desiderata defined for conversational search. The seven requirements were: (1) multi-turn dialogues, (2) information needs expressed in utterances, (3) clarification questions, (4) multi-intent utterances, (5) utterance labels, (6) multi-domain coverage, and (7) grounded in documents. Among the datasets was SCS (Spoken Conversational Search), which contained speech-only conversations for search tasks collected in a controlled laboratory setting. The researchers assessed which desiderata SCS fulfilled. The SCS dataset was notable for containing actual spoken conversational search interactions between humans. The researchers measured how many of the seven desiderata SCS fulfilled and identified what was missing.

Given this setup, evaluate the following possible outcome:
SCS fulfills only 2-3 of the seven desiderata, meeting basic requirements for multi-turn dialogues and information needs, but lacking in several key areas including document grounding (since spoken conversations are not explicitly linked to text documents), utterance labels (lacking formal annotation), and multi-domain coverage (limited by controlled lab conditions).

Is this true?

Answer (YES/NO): NO